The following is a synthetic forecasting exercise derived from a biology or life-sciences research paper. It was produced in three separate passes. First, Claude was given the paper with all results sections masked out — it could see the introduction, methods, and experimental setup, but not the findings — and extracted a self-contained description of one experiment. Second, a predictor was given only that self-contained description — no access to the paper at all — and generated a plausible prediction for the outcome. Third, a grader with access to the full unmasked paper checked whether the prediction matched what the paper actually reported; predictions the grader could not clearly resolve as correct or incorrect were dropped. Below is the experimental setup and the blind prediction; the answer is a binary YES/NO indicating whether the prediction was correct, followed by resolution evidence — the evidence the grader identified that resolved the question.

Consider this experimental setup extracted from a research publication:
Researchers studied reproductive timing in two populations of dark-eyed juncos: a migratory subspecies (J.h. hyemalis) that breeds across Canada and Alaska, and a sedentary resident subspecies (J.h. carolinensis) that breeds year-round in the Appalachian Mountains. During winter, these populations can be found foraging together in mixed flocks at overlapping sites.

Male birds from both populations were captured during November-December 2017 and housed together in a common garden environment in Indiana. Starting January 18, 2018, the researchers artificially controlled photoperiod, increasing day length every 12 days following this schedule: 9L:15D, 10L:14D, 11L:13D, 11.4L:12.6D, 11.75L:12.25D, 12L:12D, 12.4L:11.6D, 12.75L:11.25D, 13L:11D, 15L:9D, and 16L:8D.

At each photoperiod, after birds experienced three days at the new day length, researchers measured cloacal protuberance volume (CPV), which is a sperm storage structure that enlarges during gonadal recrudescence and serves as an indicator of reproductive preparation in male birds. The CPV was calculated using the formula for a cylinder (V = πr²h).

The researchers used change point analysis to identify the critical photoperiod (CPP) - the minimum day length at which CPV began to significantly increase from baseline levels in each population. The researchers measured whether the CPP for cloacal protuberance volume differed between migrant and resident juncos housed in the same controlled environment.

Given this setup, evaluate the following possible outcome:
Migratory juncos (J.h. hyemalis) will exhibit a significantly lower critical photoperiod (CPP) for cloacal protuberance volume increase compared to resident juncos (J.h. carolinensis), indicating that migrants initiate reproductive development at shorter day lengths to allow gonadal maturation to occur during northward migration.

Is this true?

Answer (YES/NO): NO